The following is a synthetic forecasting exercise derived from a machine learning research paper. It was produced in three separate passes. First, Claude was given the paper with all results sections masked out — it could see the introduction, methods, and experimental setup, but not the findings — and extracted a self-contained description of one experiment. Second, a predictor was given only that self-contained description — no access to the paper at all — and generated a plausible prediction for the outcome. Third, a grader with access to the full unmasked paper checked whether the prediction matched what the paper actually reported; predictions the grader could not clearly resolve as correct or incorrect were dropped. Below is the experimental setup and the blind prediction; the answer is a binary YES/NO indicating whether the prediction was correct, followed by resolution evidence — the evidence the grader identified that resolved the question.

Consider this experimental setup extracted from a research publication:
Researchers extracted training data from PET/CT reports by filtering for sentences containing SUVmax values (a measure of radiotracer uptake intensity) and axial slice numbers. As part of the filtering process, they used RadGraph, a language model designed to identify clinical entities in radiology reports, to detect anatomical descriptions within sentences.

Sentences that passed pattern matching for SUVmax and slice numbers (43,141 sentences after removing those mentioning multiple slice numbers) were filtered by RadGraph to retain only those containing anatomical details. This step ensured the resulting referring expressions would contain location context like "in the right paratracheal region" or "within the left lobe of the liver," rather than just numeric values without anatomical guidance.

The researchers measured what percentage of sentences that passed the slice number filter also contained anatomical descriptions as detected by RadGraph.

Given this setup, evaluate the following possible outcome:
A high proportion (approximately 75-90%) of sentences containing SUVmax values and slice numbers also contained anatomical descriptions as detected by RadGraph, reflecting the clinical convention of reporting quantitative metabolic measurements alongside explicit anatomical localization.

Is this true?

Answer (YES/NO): NO